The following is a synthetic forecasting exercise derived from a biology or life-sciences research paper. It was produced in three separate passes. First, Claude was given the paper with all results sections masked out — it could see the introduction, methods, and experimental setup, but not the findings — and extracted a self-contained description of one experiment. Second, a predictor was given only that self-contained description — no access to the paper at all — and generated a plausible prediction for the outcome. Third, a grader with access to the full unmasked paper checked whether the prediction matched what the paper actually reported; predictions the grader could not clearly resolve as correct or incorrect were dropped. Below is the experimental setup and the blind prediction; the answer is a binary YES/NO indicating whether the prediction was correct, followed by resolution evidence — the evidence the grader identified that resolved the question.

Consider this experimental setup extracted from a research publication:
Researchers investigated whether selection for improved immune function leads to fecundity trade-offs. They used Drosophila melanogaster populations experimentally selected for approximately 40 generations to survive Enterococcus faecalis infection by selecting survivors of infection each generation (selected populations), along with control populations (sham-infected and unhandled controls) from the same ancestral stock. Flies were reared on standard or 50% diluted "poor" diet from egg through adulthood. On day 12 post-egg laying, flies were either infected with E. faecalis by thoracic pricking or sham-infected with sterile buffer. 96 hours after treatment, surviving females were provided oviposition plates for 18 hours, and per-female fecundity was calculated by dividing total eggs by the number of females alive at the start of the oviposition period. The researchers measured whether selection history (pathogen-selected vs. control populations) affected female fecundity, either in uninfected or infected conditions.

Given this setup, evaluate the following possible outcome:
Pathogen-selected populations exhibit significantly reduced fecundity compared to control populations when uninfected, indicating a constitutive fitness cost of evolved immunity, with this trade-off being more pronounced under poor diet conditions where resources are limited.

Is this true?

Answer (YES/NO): NO